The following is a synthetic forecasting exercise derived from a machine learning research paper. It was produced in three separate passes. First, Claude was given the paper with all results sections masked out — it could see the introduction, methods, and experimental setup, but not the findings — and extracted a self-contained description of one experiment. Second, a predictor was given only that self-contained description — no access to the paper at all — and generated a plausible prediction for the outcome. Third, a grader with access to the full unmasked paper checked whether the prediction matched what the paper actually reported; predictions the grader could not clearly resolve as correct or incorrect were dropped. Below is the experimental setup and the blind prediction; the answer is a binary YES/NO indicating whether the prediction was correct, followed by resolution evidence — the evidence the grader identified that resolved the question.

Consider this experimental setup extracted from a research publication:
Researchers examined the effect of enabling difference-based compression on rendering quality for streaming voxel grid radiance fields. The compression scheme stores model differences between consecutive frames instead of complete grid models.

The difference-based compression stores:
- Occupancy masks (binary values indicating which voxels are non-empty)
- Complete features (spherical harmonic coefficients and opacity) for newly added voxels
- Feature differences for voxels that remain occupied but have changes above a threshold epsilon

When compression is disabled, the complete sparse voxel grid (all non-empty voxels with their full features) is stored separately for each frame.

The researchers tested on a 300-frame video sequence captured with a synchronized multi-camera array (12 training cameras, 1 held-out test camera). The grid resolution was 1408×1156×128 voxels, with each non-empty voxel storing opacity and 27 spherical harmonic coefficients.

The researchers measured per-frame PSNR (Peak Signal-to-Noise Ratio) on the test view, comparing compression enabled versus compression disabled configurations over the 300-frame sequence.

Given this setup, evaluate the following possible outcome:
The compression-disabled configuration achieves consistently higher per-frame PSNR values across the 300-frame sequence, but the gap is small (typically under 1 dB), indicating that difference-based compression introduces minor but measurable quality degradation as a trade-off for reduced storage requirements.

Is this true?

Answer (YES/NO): NO